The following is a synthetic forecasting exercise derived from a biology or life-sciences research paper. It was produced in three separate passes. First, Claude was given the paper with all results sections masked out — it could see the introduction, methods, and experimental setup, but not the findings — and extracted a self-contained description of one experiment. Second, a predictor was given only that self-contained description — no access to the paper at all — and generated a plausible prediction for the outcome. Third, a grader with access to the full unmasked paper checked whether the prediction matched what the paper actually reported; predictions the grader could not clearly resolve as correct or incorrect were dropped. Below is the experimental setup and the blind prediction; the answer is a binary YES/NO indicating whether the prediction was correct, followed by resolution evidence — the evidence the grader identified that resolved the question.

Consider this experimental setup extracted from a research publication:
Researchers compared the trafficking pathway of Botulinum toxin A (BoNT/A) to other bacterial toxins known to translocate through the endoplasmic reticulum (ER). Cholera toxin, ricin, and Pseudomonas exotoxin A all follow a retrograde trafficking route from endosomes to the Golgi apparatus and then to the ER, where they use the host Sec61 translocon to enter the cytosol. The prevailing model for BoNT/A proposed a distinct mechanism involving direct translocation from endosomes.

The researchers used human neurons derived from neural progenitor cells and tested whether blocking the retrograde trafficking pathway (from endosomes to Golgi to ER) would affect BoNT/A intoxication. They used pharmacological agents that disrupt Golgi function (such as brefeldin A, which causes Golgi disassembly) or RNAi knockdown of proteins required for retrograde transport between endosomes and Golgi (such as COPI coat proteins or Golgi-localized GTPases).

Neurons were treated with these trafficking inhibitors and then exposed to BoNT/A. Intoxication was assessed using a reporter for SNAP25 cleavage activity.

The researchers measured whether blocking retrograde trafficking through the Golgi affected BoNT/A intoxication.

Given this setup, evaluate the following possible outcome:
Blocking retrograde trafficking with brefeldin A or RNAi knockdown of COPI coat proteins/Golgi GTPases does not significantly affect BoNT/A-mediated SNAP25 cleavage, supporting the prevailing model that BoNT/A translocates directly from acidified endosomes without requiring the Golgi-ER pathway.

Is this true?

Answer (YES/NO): NO